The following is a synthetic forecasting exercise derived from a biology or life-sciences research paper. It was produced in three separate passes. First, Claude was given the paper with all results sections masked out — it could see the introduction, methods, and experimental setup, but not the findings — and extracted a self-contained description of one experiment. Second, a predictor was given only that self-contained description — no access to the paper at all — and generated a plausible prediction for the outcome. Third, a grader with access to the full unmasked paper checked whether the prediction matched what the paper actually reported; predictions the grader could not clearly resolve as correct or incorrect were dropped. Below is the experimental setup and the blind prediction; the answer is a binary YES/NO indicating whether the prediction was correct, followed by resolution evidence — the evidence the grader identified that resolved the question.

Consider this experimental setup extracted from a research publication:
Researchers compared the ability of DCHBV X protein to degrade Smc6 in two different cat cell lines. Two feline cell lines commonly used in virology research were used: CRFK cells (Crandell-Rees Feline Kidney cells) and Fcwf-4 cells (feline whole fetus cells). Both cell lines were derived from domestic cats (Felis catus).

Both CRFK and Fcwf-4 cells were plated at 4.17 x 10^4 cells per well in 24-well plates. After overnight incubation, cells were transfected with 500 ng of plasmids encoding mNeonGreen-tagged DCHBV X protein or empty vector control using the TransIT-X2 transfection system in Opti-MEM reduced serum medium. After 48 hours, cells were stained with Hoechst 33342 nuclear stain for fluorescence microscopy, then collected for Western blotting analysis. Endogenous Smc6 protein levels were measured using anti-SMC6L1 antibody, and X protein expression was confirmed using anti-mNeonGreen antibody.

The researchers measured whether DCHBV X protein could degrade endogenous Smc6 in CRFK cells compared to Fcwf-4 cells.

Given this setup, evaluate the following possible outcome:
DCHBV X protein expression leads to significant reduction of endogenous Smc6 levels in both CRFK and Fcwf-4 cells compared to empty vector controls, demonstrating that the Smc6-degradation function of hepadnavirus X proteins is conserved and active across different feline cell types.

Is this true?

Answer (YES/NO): YES